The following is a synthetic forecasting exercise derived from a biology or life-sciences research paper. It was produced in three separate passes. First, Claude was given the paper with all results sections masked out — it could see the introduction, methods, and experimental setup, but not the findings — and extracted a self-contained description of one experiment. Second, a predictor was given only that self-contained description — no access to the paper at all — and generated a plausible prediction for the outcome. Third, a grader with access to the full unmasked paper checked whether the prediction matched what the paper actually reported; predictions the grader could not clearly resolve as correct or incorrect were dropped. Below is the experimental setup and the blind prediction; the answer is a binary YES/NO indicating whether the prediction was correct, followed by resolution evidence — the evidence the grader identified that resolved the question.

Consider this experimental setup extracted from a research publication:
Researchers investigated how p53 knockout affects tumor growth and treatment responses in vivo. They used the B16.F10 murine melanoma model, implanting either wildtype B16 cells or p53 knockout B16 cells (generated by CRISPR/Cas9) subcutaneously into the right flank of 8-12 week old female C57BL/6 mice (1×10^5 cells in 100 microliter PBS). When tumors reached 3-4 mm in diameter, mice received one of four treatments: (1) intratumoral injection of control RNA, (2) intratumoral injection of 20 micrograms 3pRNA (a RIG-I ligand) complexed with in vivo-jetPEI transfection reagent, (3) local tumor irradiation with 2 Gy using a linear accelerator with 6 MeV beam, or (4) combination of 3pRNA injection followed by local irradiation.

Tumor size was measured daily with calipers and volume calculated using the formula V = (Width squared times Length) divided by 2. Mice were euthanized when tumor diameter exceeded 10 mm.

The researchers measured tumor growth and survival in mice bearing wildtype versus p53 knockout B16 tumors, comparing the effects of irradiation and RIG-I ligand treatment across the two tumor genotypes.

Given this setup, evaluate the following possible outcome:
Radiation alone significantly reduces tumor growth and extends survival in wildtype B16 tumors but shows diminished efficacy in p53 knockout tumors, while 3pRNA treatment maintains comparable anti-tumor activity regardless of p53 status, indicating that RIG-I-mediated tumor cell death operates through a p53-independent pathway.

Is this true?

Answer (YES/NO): YES